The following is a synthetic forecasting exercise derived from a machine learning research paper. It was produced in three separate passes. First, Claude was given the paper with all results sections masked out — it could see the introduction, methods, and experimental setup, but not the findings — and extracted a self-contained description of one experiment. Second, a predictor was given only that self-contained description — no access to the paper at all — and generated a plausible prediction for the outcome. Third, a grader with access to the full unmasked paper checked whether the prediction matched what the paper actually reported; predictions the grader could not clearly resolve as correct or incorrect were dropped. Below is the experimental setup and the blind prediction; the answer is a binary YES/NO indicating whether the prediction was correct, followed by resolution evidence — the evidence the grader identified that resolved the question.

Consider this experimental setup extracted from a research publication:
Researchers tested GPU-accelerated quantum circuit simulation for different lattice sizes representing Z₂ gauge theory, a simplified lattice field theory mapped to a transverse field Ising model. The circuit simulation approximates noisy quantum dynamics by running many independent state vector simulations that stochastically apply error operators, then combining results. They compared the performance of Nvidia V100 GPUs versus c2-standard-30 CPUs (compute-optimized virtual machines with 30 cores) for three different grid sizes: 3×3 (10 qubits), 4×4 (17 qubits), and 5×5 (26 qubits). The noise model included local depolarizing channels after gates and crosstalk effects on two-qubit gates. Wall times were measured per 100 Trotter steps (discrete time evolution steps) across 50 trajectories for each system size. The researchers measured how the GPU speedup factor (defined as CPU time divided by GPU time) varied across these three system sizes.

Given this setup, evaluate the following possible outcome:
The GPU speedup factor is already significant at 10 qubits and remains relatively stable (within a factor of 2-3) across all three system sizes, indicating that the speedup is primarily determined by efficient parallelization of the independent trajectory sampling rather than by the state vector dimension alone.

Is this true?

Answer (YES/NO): NO